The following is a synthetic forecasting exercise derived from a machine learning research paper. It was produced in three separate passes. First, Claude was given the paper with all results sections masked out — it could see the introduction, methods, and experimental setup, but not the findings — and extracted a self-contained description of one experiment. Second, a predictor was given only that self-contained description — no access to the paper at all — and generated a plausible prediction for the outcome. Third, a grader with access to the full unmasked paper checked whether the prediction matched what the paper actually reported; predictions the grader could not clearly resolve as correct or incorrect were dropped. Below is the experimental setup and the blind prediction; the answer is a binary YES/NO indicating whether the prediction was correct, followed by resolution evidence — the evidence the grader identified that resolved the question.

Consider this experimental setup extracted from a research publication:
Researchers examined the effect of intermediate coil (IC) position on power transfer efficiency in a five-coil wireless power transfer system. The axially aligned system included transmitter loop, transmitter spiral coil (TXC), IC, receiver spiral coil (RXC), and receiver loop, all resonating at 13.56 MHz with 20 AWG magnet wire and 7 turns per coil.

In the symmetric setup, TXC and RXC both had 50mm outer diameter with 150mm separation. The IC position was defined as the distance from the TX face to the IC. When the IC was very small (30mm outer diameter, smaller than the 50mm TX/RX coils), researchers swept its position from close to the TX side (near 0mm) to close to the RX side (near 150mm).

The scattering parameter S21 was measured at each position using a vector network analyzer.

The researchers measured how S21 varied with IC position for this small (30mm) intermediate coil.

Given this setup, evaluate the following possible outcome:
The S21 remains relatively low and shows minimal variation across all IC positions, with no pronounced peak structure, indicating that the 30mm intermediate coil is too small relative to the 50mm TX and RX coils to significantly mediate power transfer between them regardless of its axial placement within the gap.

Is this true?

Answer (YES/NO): NO